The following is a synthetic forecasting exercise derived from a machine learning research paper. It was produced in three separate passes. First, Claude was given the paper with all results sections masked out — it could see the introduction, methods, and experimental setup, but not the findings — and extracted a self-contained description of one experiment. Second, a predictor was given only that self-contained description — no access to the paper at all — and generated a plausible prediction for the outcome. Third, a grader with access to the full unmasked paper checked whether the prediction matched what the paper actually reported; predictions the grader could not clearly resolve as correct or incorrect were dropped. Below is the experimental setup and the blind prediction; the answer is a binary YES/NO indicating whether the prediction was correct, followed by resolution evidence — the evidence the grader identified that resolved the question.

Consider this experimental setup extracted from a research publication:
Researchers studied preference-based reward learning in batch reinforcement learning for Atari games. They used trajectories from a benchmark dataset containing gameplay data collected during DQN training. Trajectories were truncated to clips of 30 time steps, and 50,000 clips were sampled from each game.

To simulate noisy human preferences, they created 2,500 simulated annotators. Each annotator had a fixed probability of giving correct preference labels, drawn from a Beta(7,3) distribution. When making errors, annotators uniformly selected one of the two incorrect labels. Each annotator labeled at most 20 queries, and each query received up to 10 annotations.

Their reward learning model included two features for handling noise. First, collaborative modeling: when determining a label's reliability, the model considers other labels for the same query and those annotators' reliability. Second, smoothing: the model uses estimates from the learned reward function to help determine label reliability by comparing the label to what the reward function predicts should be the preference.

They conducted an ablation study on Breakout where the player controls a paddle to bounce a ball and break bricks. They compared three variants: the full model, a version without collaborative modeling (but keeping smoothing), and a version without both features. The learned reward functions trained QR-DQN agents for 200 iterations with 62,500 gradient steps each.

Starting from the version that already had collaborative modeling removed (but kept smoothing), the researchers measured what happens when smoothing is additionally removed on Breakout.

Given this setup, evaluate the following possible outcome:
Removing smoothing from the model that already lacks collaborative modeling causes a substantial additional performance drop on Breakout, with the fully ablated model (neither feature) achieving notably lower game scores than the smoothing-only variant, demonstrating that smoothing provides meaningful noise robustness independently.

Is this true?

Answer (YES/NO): NO